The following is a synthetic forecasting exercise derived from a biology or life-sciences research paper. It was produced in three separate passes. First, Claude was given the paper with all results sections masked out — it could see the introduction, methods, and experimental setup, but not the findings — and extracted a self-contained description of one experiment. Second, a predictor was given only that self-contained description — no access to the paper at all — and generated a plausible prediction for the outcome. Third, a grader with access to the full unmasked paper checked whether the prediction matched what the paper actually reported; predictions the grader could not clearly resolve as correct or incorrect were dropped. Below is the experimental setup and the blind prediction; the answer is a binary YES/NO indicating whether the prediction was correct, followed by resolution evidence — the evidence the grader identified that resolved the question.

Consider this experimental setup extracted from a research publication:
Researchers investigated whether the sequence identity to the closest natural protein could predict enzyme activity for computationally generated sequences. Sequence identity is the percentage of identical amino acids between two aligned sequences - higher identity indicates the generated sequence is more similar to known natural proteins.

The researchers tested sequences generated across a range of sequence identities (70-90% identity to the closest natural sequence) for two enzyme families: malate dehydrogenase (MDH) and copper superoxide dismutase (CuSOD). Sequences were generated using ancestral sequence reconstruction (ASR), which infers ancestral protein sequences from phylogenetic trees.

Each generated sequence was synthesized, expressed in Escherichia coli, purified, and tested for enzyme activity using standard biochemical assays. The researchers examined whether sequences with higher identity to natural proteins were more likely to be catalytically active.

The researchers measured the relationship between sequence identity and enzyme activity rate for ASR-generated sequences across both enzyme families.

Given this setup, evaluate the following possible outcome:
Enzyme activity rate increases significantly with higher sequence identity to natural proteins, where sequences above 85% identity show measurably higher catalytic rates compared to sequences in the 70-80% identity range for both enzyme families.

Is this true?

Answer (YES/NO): NO